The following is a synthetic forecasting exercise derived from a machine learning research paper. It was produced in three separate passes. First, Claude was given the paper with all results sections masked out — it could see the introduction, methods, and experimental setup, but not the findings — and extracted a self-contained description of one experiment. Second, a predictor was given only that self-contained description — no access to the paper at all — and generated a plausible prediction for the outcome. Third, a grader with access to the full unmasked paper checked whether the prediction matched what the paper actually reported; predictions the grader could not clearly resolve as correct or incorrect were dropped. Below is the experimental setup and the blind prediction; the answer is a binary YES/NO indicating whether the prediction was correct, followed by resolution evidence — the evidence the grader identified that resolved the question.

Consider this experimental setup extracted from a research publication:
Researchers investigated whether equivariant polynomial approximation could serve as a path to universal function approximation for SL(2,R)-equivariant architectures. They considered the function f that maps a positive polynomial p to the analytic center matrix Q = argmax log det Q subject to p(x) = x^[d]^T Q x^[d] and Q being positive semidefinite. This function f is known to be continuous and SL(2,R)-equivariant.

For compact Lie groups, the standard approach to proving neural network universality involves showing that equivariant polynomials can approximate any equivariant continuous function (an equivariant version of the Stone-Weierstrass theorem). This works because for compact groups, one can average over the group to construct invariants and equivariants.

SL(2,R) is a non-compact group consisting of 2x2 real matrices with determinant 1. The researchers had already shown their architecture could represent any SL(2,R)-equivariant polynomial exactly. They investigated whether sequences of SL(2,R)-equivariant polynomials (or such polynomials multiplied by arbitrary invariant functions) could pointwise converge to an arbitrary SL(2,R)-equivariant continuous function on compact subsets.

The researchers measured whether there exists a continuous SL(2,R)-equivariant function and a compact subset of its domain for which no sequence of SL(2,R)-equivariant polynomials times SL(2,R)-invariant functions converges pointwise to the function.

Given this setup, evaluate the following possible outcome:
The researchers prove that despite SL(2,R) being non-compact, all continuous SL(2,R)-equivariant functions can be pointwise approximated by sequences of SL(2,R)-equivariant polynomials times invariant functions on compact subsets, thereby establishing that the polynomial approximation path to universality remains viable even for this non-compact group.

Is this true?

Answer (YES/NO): NO